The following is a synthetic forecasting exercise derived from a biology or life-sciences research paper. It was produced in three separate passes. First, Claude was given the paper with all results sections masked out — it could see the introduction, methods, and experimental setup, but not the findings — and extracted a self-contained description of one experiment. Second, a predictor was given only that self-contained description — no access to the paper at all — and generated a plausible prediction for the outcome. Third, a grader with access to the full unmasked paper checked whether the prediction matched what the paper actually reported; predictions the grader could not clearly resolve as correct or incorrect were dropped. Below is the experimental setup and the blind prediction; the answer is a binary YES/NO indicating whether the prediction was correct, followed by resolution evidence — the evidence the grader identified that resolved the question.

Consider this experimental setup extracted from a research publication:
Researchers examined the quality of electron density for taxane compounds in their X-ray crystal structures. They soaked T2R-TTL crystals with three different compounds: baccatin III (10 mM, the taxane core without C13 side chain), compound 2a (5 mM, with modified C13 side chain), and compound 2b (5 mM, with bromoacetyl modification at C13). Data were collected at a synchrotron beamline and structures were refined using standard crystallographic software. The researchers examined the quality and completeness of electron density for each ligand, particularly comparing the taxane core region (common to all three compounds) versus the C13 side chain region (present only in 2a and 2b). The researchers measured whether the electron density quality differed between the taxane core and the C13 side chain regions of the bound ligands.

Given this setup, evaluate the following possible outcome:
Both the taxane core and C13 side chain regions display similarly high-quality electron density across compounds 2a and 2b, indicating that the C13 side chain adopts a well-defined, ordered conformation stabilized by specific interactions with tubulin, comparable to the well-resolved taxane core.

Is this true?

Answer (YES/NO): YES